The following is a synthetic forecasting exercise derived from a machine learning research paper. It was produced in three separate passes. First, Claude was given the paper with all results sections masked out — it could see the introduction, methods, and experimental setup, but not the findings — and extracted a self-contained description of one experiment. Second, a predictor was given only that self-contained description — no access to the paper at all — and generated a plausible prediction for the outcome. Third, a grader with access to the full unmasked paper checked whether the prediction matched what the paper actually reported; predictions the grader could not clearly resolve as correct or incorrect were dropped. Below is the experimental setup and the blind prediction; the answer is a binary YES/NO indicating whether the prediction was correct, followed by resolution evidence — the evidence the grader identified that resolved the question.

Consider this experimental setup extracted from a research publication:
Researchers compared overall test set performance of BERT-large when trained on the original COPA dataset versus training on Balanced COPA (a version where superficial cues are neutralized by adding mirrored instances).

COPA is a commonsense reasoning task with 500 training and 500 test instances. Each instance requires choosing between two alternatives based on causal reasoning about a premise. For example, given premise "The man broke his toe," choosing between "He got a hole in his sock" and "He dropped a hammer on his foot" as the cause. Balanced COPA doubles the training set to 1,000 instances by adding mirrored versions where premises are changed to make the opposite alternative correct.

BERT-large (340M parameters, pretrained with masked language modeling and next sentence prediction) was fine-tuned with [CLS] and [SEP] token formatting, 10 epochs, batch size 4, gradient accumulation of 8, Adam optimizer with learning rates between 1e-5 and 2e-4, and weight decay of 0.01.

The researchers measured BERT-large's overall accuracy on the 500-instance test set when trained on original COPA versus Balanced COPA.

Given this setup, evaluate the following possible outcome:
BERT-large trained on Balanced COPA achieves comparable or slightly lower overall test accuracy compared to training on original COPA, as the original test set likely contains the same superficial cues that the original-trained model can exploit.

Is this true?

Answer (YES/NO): YES